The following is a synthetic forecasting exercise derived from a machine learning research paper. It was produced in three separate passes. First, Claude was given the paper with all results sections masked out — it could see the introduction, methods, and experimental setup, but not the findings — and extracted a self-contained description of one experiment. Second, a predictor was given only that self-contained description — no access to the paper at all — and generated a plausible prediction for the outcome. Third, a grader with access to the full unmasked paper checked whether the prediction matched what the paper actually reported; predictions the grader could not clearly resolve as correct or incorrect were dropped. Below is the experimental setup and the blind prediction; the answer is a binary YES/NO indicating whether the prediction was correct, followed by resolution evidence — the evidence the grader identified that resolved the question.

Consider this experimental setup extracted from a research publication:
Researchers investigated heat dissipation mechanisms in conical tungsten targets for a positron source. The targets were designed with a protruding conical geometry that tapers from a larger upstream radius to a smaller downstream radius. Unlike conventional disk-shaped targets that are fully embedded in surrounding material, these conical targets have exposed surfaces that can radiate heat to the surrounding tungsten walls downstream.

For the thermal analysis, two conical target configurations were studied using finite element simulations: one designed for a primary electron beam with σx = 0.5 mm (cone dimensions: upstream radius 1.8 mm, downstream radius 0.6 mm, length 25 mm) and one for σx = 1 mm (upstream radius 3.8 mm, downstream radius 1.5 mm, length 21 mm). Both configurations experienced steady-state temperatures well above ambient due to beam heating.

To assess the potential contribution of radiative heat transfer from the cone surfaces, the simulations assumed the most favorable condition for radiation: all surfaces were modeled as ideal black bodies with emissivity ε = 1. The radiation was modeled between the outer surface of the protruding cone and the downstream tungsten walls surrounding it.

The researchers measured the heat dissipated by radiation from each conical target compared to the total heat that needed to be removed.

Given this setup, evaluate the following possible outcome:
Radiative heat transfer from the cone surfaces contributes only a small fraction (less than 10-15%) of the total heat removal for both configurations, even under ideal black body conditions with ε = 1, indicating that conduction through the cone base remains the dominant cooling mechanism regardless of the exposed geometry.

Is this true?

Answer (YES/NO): YES